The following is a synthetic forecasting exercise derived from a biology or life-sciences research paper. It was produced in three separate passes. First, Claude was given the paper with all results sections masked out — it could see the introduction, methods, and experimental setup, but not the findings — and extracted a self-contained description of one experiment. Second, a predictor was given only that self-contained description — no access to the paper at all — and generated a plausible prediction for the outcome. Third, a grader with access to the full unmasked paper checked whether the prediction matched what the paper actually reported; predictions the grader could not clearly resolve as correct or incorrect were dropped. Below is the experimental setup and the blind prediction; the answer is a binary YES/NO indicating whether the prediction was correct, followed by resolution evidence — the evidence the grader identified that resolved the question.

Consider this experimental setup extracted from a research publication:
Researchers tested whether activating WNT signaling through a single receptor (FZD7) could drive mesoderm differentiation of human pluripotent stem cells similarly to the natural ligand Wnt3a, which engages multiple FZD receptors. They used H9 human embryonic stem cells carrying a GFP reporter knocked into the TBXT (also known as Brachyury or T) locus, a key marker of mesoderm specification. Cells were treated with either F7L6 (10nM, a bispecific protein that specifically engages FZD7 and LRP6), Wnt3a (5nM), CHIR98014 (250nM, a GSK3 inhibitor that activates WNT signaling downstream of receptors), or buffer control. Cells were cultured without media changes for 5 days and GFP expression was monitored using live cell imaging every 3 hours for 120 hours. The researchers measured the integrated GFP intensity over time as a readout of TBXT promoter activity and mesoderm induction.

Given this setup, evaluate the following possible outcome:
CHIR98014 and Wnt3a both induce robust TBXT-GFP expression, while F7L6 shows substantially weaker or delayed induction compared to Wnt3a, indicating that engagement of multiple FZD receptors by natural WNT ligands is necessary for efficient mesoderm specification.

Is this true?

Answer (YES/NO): NO